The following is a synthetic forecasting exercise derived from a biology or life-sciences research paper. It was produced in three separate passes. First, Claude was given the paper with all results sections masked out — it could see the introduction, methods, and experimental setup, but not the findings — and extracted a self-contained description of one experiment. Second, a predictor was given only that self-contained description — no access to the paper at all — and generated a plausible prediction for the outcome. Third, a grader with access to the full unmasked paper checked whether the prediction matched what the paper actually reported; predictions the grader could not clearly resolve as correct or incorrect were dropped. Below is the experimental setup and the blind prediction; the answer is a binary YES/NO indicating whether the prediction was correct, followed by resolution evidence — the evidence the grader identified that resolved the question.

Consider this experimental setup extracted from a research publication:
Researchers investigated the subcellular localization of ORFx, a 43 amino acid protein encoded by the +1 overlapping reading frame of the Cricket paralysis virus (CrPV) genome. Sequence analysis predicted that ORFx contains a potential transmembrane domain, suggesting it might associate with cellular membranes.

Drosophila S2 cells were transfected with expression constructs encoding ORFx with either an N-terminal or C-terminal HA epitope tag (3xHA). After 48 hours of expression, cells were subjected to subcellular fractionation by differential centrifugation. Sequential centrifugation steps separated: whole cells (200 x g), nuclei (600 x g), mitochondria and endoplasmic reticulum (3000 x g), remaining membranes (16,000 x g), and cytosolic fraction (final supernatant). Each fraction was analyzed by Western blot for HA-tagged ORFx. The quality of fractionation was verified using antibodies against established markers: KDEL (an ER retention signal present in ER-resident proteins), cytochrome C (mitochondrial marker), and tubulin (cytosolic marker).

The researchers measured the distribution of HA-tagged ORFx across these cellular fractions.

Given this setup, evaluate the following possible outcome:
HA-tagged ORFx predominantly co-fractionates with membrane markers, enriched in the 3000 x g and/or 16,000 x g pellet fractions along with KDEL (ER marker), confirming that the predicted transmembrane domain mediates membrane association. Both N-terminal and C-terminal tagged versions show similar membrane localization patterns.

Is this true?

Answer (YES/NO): YES